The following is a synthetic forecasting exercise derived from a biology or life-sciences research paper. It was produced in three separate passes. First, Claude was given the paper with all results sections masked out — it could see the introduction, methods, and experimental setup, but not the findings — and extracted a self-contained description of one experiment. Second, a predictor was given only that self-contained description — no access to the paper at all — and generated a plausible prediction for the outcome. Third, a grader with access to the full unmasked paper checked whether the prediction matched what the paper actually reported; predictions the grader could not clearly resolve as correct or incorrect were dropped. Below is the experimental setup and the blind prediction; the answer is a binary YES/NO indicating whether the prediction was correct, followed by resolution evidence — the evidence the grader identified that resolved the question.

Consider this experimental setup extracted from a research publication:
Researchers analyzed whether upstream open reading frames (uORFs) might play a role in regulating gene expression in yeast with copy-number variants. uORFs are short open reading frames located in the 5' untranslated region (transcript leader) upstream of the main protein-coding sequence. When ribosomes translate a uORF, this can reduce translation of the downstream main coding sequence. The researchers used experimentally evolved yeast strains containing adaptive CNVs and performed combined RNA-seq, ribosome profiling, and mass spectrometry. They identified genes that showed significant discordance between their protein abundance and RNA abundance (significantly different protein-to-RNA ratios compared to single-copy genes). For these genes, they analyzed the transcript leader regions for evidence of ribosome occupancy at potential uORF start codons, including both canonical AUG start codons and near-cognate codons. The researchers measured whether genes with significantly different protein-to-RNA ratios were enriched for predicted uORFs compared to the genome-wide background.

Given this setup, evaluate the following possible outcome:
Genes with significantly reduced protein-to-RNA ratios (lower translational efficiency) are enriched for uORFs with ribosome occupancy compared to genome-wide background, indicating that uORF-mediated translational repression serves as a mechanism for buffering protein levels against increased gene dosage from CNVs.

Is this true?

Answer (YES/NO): NO